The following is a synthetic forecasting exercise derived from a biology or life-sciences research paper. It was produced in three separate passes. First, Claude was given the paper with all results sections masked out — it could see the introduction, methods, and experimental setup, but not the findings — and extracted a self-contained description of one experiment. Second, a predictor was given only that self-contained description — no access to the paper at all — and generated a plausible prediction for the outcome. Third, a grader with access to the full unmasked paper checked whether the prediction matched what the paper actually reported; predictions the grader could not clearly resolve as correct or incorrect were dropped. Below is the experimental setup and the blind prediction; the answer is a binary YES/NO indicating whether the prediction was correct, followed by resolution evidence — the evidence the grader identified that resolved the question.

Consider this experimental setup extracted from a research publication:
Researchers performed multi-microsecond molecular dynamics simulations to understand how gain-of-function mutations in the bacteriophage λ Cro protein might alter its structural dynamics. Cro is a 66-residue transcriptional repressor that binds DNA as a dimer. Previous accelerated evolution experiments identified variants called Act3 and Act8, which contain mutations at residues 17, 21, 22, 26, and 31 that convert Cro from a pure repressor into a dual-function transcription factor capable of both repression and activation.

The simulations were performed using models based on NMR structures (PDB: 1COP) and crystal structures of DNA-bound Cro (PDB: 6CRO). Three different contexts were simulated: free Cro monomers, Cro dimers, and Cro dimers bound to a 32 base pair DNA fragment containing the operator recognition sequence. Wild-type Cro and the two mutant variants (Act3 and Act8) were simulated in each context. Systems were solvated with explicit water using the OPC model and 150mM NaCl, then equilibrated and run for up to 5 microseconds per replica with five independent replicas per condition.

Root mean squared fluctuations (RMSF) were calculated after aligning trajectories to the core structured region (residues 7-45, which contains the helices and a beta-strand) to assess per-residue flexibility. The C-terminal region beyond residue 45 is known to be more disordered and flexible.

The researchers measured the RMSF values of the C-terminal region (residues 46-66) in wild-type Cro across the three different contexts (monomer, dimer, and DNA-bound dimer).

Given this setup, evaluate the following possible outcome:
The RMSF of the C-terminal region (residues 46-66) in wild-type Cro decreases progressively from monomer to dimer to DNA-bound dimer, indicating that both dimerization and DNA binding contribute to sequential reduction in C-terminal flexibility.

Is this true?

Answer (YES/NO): YES